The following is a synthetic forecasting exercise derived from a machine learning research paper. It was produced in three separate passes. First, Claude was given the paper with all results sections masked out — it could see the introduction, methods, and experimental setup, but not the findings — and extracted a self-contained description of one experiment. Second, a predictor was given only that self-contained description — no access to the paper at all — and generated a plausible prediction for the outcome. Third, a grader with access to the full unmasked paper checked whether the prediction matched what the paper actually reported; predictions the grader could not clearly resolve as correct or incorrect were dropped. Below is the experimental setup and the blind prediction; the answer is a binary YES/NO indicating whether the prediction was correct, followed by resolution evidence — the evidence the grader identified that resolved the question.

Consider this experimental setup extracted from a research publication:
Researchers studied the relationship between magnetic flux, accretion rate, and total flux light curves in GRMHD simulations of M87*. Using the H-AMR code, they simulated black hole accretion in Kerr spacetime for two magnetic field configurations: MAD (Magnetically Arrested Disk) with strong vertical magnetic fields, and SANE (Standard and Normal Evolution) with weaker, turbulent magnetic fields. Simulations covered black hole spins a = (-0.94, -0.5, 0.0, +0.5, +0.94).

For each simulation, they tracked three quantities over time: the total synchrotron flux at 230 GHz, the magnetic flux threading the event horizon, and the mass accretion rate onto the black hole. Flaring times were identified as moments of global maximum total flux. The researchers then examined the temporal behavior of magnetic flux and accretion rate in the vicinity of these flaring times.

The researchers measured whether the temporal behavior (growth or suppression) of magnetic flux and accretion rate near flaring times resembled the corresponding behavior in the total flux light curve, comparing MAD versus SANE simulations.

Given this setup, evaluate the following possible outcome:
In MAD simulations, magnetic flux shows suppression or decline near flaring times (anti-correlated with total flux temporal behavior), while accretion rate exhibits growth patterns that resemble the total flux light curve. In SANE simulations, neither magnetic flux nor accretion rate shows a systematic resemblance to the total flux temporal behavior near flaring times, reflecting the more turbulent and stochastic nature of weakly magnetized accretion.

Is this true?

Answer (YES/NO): NO